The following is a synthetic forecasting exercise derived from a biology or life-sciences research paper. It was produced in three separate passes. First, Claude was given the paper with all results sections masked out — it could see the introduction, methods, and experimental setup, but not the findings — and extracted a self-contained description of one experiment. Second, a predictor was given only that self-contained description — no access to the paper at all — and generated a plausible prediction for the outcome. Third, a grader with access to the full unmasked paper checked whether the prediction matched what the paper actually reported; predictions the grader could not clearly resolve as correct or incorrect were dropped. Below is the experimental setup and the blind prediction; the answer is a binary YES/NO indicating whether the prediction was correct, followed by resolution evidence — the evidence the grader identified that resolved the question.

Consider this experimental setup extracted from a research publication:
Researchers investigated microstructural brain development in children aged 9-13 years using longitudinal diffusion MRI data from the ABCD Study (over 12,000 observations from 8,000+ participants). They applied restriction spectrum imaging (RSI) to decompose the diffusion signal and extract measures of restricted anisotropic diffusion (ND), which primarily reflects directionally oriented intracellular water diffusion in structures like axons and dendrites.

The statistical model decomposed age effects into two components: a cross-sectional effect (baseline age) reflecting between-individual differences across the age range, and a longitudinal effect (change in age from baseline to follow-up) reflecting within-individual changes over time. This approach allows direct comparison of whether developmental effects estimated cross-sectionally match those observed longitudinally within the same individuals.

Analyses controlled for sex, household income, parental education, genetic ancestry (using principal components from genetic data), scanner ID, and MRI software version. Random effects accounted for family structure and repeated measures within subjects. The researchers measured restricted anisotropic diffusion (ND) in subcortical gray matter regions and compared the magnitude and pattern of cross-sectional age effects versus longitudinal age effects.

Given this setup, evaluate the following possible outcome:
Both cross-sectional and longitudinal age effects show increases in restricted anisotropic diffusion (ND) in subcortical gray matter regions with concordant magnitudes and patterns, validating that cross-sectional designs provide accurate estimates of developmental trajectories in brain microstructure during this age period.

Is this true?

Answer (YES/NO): YES